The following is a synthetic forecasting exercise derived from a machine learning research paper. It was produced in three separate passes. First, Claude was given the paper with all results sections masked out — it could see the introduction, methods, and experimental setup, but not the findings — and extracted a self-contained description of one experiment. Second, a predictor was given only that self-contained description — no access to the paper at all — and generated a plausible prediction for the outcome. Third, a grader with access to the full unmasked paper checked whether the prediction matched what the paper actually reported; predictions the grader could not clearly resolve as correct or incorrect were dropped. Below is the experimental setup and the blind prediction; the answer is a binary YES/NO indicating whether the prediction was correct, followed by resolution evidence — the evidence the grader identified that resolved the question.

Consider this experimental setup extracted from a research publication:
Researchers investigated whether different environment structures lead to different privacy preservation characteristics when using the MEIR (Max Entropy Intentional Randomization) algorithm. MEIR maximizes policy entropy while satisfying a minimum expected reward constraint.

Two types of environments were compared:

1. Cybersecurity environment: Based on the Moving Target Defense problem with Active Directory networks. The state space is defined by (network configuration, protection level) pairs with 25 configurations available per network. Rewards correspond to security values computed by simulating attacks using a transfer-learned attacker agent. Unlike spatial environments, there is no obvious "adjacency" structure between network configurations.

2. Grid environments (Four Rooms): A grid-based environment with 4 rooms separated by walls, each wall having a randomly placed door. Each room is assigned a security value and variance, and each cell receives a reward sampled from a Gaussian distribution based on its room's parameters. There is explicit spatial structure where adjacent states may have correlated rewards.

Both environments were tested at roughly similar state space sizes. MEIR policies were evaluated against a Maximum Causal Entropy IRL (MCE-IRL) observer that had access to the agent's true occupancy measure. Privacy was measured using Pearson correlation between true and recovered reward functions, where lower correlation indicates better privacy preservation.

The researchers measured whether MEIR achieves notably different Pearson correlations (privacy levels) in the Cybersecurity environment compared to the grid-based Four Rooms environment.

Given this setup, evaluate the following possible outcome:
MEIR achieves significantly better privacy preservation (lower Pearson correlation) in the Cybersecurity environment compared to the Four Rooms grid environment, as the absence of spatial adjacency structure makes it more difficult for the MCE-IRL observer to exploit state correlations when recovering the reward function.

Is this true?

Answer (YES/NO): YES